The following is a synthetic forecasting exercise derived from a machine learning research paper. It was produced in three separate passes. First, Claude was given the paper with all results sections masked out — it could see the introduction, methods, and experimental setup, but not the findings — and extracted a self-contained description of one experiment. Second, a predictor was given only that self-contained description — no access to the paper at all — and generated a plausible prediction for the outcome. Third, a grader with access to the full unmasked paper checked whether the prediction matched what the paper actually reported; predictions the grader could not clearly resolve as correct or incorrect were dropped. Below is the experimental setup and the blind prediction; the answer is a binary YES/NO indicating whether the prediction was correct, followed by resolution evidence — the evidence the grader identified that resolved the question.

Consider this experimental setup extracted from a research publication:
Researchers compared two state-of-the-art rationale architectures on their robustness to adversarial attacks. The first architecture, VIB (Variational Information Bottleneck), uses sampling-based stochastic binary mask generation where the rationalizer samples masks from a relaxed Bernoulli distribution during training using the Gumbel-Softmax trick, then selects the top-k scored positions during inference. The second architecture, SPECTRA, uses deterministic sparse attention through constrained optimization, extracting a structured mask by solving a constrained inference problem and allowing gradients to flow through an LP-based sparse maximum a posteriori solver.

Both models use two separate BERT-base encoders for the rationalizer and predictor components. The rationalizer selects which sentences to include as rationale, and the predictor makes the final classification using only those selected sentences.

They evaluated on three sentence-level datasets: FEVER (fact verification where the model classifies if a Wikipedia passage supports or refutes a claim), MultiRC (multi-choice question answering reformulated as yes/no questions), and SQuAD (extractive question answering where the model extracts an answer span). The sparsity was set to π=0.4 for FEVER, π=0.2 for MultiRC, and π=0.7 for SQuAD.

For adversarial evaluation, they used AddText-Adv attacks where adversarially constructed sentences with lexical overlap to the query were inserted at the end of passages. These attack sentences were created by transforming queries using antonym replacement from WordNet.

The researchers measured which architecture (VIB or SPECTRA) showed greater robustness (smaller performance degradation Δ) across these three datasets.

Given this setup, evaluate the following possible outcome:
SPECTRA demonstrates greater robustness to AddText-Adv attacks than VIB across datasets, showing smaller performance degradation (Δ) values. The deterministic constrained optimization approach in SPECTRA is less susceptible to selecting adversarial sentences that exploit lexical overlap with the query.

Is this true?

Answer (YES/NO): NO